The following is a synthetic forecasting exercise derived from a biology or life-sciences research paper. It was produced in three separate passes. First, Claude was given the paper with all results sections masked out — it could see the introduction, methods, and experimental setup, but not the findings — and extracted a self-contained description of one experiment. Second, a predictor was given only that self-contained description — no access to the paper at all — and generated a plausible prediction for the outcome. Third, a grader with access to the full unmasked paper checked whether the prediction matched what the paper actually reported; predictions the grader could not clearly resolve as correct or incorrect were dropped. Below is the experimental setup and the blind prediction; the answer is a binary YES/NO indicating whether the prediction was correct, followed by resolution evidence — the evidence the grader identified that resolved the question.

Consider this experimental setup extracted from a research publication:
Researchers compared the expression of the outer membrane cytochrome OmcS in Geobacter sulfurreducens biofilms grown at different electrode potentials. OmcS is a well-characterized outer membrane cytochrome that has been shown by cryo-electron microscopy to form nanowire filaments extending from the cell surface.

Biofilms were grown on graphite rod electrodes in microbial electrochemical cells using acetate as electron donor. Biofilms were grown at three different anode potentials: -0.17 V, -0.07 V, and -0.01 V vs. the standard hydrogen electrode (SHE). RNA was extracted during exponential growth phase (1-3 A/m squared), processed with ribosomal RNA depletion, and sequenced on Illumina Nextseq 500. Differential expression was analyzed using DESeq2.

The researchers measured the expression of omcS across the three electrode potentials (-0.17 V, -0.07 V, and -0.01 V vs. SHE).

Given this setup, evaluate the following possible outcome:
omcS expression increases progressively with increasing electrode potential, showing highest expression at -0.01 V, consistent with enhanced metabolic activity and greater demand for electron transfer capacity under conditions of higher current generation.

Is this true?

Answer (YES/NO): NO